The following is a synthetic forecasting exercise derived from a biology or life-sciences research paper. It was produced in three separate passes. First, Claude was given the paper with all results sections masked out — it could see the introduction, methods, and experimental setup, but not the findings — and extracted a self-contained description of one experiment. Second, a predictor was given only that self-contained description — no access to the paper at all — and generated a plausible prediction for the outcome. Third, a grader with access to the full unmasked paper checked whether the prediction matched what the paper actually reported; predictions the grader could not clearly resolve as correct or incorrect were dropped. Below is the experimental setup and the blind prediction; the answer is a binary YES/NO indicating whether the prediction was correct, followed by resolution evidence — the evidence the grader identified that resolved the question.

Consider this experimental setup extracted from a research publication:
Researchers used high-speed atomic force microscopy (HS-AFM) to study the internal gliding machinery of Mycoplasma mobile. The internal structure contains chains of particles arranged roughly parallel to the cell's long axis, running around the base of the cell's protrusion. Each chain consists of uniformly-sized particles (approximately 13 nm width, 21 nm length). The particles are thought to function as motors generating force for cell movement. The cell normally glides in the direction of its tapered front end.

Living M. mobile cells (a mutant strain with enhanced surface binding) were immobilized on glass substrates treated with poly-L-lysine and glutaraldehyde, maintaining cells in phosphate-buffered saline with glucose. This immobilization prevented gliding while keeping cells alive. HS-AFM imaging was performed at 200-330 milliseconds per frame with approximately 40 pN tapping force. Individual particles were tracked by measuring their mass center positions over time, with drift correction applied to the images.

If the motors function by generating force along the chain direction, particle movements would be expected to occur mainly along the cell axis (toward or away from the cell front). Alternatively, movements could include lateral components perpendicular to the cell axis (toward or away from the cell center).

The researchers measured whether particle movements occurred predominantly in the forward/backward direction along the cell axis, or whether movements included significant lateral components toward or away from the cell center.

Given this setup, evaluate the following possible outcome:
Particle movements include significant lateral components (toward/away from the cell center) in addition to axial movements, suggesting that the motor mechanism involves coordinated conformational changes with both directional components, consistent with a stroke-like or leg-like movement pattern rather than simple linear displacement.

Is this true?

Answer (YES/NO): NO